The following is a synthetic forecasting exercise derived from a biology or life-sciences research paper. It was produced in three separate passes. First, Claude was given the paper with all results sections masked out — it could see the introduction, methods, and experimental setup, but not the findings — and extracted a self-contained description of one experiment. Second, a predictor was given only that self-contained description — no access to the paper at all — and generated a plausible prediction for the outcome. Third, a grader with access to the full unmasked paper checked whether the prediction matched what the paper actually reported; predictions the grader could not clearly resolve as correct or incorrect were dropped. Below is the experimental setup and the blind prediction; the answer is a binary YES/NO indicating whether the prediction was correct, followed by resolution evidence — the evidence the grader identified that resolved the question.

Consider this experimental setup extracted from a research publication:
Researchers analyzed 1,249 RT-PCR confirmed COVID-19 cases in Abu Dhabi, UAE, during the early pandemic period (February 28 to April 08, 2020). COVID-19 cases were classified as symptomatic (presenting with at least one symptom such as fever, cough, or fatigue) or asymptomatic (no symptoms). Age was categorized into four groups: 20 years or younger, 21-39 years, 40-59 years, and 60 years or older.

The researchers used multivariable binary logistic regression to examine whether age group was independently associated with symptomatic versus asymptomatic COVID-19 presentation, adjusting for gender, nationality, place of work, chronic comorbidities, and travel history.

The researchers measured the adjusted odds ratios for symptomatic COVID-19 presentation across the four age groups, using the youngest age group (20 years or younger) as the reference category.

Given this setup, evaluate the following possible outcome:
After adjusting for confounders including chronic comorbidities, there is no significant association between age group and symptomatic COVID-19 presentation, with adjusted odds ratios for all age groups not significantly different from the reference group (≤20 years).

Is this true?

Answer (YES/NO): YES